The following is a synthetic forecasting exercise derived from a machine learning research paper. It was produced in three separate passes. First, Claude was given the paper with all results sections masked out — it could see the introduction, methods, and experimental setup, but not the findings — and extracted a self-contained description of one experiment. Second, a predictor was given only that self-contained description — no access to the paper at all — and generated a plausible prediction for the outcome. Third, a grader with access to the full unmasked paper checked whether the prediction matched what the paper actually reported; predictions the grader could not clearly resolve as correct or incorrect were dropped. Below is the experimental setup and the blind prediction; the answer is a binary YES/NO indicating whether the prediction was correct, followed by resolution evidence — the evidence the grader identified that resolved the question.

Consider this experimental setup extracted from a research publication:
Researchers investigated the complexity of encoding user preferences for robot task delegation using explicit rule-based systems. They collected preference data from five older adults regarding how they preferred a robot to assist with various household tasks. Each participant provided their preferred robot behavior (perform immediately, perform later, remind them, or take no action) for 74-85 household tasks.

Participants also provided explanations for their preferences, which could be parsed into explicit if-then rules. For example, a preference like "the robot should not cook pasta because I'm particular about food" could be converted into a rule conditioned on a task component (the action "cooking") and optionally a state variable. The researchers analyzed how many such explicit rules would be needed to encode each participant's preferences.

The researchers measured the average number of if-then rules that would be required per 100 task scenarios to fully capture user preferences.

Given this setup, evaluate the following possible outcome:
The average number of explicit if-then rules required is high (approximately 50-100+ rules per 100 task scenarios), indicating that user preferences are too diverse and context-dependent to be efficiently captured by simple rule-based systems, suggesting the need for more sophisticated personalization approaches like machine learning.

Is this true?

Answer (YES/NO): YES